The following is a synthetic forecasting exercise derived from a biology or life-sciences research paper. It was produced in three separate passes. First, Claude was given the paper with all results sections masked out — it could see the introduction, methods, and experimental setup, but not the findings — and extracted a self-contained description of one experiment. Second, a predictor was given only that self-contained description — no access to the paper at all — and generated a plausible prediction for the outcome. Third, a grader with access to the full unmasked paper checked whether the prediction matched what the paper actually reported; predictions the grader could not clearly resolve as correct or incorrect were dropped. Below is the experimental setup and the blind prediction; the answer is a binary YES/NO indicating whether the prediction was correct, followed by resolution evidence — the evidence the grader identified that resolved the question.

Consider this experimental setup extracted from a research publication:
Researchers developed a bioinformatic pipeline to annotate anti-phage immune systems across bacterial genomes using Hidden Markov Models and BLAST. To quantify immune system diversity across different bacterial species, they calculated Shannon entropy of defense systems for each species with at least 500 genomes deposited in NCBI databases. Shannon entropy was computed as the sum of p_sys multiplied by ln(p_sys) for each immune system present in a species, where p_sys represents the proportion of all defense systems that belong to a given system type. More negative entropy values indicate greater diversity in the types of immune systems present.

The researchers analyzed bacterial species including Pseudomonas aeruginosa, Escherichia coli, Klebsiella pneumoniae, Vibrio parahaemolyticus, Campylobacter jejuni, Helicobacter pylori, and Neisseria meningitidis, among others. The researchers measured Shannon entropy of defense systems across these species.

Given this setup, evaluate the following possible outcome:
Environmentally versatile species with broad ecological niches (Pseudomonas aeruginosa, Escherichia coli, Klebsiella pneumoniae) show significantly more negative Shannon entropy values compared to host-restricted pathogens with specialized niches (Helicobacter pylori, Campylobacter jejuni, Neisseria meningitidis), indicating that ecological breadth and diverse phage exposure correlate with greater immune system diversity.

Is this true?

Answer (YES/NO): YES